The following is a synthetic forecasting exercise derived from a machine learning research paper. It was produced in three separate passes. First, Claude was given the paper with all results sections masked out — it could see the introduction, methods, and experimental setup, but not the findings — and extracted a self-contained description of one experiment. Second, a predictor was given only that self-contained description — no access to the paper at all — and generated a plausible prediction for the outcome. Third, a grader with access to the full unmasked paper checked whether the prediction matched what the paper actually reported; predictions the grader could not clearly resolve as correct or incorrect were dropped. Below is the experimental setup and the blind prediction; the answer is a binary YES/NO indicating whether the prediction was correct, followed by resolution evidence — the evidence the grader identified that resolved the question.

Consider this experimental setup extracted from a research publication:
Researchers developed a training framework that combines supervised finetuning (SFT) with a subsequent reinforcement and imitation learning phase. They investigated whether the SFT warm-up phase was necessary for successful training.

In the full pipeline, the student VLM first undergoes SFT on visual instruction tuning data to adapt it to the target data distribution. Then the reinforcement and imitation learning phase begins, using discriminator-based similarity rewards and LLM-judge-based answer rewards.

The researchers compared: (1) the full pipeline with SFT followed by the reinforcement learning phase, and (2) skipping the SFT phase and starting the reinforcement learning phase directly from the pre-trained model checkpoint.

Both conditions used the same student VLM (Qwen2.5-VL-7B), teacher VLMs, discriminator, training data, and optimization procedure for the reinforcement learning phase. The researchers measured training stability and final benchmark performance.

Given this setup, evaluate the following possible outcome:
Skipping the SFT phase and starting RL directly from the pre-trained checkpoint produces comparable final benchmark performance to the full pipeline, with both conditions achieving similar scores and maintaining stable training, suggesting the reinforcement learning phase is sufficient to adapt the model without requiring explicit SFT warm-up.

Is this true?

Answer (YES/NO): NO